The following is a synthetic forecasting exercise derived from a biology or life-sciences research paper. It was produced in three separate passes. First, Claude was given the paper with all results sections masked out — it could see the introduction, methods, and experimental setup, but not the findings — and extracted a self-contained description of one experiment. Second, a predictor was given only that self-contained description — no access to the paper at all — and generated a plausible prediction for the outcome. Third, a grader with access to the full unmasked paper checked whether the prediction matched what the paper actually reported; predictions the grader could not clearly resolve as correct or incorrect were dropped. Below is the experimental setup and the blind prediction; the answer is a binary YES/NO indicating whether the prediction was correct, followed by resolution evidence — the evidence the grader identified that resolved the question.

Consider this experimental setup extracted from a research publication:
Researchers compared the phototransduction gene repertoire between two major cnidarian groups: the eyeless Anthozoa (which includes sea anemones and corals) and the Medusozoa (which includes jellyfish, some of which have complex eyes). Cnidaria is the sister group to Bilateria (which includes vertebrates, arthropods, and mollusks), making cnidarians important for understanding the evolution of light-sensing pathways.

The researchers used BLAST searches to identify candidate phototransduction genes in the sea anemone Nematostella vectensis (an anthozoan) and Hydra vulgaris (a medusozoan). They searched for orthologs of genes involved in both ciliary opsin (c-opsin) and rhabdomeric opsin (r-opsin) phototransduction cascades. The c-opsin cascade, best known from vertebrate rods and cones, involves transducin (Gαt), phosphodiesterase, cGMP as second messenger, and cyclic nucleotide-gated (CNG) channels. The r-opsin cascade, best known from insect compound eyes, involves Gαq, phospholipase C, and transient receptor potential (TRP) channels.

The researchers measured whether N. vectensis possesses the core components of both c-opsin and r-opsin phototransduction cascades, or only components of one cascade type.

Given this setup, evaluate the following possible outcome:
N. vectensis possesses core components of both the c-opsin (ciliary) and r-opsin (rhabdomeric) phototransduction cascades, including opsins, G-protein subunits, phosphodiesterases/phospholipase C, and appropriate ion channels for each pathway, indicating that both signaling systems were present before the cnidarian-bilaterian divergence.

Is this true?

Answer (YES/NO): YES